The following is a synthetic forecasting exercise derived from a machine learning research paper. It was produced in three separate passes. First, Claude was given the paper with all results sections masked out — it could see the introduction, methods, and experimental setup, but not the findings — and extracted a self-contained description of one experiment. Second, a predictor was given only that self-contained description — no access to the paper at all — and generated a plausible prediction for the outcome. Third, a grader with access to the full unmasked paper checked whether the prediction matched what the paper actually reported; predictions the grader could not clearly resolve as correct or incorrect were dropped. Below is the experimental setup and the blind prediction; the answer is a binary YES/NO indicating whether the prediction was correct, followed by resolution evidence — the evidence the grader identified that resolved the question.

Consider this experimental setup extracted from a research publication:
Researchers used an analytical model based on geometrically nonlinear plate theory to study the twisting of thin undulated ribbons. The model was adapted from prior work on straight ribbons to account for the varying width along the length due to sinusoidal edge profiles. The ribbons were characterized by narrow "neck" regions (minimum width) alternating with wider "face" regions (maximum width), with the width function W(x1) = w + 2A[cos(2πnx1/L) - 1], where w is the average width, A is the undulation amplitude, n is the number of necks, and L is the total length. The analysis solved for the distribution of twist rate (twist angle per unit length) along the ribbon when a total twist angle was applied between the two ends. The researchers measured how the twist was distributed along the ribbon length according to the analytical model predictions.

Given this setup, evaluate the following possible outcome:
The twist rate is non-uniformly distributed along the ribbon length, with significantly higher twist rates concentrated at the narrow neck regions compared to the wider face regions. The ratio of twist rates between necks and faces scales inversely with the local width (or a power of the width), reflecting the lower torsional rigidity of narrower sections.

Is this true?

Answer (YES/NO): YES